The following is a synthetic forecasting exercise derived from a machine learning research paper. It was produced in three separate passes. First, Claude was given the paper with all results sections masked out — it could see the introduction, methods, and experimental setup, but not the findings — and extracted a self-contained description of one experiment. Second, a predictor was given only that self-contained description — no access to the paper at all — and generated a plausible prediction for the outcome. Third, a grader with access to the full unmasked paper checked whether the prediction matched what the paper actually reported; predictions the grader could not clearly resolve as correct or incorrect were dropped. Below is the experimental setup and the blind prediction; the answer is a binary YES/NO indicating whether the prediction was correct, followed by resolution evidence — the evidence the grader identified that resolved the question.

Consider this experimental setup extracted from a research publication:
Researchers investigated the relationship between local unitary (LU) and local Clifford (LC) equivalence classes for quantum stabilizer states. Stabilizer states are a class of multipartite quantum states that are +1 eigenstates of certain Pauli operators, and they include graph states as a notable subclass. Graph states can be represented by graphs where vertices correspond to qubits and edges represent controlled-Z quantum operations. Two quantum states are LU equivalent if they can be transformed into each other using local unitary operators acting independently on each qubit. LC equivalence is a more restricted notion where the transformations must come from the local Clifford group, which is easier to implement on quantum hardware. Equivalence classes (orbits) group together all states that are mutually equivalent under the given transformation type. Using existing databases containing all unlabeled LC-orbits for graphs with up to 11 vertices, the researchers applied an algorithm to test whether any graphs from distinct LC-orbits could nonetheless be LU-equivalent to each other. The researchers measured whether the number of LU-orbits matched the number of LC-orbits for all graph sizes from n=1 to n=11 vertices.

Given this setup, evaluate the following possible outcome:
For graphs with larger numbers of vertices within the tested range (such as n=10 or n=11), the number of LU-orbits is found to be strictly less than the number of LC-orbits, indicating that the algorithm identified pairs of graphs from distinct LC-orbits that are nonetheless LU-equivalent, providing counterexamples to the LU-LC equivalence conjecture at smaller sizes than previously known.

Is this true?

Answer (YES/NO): NO